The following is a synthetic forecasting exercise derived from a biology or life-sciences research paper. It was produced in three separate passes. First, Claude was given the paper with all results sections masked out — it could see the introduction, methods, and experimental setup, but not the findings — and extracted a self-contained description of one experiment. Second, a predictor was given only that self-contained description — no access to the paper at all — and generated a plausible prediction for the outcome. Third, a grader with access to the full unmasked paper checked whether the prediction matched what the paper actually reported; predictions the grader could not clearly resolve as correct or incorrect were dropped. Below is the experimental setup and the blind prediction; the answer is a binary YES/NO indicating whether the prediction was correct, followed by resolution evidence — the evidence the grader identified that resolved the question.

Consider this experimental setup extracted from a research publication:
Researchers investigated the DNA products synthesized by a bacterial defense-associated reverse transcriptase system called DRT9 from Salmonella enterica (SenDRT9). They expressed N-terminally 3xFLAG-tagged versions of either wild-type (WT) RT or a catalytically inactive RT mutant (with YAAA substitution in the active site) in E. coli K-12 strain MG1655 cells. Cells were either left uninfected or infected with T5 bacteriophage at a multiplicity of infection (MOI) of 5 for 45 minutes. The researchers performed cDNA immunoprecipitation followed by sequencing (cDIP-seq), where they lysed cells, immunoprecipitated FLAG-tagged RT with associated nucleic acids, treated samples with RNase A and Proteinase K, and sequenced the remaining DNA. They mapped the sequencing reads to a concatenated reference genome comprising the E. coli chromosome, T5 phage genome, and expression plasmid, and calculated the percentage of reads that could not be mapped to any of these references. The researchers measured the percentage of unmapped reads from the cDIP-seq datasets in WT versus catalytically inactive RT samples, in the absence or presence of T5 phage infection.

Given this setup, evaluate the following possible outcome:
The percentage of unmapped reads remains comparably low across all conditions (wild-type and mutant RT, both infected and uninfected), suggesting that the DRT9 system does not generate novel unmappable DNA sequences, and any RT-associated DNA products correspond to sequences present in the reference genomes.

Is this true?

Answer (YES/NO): NO